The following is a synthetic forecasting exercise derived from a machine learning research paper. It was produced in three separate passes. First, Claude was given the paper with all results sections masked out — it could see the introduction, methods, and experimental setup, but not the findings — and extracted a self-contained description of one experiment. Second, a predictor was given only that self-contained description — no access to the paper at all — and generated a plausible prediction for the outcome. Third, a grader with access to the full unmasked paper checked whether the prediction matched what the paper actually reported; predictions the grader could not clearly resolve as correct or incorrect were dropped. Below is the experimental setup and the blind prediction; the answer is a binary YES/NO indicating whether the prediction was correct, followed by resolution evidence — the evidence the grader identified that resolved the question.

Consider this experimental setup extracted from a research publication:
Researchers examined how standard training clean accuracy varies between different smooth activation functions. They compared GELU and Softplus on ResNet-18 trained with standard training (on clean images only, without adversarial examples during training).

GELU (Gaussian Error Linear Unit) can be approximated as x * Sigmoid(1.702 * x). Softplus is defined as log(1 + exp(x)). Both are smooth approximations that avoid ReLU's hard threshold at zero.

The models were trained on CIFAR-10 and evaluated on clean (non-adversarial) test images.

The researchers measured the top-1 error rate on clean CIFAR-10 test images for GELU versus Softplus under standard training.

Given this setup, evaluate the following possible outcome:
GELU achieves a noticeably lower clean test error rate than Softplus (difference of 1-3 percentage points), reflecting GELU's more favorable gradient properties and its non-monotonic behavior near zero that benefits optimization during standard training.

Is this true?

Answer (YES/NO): YES